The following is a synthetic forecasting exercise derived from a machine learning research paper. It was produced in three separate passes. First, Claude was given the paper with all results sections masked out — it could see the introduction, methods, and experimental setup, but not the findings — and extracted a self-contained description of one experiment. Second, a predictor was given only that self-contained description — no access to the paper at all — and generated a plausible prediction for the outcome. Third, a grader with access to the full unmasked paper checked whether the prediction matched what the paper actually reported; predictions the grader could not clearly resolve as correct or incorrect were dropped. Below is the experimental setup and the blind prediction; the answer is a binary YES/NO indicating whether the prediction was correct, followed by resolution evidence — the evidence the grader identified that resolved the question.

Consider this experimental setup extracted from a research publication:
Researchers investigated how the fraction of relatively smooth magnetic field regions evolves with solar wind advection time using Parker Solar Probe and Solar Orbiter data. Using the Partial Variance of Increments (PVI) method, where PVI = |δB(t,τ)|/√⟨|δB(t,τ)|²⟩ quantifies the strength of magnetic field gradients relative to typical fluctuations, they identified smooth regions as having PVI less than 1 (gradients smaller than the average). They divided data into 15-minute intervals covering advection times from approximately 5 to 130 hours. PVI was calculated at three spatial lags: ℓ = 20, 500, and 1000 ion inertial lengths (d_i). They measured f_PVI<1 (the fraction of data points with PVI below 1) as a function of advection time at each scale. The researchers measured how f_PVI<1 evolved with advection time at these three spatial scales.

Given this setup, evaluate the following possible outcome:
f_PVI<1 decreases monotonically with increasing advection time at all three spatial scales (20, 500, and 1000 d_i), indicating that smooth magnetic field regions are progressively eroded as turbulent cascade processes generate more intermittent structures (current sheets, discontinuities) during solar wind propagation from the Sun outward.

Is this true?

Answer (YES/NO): NO